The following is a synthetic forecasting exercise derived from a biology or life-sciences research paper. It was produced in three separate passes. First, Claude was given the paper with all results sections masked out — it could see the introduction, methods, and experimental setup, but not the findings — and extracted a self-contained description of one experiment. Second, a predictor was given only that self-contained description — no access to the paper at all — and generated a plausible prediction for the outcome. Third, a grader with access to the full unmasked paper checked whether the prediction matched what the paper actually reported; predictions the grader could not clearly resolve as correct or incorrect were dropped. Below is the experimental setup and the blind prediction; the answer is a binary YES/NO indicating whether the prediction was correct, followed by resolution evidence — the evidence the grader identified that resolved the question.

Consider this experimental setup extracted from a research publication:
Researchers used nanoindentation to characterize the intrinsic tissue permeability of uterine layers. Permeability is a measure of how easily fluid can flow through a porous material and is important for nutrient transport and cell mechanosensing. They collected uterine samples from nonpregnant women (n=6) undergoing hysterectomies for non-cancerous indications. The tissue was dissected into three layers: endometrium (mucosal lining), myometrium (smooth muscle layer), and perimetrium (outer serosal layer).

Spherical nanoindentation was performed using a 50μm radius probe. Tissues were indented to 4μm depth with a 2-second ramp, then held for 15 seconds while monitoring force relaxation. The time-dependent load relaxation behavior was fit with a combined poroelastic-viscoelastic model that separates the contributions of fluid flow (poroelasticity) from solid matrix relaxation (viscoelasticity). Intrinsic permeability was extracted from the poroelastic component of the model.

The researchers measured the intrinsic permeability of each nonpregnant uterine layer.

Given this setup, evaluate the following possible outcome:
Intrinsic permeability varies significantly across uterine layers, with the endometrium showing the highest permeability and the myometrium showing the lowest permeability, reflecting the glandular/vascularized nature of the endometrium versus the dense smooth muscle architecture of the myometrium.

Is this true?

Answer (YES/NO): NO